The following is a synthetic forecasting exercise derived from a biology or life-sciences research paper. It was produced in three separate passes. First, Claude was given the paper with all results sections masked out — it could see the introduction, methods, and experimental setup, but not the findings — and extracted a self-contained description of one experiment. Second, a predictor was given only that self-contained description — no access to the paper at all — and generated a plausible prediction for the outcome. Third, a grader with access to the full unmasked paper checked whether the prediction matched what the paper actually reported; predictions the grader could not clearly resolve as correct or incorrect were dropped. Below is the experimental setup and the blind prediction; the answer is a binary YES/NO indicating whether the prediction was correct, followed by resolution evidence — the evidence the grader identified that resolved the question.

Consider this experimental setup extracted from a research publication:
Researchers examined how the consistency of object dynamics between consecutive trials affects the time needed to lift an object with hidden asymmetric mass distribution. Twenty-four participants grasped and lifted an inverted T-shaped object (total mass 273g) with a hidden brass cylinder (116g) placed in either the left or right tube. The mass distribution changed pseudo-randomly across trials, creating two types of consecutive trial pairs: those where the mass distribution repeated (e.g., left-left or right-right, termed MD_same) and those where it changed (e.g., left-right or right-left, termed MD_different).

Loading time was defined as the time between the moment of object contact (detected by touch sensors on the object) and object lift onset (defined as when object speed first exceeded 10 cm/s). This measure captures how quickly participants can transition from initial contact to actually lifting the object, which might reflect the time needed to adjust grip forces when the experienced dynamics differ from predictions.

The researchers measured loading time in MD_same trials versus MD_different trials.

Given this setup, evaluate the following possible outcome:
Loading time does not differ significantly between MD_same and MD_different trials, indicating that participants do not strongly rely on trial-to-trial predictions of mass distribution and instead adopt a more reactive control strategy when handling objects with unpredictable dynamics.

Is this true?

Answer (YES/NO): NO